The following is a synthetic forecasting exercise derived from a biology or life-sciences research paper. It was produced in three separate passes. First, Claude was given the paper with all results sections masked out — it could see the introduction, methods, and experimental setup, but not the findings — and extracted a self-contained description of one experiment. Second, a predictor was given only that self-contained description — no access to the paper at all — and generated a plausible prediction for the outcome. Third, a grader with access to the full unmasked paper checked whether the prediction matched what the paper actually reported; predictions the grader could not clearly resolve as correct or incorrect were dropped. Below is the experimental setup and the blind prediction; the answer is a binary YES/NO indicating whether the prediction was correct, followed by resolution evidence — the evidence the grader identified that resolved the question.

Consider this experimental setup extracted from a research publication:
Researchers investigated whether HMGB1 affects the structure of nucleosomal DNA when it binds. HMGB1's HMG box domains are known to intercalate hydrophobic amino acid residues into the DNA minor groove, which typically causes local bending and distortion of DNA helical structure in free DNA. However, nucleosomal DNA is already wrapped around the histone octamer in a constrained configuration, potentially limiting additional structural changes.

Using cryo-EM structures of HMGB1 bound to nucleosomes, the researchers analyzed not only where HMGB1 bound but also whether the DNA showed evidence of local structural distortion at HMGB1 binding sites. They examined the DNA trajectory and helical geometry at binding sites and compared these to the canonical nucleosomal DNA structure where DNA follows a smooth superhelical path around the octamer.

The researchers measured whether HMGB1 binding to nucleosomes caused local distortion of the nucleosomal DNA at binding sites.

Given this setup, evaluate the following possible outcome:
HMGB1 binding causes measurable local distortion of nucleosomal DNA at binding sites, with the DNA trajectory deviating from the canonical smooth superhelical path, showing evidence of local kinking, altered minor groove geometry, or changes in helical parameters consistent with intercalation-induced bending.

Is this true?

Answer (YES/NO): YES